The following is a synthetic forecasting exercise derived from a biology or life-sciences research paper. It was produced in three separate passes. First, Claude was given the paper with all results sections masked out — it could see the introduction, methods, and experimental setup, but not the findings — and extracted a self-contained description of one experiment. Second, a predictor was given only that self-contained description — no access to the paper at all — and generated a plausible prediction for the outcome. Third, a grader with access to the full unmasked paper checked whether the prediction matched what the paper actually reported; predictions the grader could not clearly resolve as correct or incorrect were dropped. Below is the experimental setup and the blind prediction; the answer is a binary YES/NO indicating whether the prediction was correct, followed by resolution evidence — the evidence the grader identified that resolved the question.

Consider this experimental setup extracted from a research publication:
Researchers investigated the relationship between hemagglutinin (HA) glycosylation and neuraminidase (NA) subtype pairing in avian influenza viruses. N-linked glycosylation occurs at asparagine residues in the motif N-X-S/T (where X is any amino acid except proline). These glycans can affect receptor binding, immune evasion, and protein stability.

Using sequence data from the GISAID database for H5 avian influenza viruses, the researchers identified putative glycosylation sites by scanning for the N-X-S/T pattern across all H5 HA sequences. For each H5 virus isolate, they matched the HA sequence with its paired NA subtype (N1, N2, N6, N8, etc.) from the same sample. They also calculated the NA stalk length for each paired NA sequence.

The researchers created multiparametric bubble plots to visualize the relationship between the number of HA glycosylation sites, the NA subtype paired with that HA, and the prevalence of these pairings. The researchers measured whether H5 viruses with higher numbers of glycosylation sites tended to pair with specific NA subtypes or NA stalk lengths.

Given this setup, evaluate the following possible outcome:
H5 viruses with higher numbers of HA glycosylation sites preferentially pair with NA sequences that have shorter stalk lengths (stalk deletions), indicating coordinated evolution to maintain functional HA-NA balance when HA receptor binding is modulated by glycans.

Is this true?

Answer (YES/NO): YES